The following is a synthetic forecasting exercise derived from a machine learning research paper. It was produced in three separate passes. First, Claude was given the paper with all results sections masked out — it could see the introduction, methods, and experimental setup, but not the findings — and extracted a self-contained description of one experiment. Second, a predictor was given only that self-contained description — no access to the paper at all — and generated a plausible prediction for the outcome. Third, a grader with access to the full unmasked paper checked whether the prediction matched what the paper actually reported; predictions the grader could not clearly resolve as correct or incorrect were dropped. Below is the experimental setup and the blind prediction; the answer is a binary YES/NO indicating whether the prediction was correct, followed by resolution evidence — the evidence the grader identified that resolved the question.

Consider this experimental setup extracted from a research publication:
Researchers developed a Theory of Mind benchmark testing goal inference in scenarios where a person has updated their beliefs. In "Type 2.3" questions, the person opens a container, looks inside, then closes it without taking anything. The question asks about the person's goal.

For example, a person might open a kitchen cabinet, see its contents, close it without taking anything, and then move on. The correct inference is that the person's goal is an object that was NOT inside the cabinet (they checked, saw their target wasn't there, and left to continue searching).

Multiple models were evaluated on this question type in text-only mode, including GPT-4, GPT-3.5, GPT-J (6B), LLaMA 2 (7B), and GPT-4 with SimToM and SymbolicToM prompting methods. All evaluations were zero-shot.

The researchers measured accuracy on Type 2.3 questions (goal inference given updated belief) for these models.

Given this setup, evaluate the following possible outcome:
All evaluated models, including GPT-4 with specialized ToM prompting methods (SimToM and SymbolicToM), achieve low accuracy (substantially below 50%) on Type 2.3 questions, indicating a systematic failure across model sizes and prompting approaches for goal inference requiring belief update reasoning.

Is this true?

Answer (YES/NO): NO